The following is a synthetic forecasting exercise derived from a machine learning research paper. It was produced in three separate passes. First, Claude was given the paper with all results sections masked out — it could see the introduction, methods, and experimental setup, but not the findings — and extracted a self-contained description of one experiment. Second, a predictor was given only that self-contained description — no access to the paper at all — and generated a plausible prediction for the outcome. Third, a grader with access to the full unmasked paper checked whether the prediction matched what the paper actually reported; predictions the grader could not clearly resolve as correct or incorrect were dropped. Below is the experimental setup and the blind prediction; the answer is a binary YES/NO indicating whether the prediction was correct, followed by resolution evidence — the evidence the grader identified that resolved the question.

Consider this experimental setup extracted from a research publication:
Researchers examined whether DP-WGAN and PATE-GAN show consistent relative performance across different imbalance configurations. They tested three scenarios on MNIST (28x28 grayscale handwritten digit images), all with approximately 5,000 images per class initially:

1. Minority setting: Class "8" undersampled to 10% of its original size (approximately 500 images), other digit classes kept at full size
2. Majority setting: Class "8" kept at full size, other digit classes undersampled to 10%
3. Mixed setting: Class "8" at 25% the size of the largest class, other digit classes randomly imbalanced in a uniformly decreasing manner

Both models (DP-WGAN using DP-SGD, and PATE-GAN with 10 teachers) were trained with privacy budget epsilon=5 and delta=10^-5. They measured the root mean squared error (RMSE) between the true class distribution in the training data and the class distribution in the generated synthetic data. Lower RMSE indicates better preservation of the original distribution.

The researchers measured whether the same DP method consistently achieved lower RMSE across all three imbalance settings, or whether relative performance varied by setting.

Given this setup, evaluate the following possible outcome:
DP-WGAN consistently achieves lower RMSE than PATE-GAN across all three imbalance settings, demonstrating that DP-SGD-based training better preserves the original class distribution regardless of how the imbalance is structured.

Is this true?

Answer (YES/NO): NO